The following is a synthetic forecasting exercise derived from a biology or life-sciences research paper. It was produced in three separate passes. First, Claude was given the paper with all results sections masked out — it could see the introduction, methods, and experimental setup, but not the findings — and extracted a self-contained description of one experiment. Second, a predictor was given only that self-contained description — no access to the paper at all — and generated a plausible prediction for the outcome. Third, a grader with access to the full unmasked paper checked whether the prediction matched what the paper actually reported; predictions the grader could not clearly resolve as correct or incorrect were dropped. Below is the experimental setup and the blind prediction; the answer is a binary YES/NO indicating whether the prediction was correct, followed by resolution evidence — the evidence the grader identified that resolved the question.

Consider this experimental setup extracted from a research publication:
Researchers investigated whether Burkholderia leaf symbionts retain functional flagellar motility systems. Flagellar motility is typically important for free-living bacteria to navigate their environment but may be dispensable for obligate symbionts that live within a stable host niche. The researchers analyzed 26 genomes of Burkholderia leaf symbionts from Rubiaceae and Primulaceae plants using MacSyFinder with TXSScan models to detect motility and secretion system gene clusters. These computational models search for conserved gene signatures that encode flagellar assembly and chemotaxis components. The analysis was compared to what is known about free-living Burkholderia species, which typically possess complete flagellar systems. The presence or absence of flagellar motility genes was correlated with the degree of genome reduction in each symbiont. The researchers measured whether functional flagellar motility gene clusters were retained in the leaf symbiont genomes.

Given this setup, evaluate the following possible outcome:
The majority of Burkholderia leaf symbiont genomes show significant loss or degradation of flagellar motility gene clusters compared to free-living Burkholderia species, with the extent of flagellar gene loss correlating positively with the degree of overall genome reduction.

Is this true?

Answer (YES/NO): YES